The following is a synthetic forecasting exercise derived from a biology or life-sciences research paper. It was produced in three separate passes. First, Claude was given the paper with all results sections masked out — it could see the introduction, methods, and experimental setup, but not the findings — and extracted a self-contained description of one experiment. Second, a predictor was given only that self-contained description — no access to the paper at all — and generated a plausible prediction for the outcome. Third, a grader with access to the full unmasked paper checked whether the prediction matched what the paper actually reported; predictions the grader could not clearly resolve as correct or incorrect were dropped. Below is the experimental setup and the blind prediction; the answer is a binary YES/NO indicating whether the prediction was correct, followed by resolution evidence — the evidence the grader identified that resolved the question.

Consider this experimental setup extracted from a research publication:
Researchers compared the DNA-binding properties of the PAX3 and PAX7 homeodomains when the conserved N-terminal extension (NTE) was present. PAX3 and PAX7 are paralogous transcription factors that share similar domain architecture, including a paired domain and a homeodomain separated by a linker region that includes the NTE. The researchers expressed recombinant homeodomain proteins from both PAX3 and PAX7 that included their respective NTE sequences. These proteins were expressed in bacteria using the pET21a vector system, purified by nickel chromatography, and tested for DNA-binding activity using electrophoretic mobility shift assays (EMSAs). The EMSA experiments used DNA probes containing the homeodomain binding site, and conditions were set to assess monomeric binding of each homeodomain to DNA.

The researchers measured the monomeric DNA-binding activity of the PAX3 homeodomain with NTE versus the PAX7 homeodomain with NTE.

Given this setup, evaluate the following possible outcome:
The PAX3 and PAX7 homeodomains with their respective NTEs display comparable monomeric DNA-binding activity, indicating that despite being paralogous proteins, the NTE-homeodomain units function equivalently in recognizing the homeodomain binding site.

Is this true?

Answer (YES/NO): NO